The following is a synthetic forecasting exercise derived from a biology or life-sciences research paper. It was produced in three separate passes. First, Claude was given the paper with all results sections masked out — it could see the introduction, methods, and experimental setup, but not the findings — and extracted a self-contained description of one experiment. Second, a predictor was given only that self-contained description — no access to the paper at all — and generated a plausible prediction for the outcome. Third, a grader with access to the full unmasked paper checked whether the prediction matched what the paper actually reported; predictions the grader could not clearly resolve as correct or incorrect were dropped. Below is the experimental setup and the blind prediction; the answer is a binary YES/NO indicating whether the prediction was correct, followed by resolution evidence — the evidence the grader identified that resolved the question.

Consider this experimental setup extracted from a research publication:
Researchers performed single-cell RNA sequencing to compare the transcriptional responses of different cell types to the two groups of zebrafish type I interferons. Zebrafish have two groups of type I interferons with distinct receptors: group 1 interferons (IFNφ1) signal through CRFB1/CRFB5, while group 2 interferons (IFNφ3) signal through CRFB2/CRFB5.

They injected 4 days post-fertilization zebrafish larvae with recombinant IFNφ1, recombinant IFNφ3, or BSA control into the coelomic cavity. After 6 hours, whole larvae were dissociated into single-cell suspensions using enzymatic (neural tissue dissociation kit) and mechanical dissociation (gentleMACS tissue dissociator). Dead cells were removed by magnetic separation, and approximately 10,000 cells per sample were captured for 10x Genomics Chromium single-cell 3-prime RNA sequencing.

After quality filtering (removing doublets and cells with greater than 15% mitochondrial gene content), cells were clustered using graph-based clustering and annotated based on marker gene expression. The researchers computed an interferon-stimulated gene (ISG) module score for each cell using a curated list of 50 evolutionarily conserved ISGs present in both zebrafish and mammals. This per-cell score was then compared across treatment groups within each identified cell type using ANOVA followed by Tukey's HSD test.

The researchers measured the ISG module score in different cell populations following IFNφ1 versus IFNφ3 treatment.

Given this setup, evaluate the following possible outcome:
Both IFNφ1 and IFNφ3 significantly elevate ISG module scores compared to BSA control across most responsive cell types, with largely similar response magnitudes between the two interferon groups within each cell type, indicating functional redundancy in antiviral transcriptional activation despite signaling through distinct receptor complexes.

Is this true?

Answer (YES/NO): NO